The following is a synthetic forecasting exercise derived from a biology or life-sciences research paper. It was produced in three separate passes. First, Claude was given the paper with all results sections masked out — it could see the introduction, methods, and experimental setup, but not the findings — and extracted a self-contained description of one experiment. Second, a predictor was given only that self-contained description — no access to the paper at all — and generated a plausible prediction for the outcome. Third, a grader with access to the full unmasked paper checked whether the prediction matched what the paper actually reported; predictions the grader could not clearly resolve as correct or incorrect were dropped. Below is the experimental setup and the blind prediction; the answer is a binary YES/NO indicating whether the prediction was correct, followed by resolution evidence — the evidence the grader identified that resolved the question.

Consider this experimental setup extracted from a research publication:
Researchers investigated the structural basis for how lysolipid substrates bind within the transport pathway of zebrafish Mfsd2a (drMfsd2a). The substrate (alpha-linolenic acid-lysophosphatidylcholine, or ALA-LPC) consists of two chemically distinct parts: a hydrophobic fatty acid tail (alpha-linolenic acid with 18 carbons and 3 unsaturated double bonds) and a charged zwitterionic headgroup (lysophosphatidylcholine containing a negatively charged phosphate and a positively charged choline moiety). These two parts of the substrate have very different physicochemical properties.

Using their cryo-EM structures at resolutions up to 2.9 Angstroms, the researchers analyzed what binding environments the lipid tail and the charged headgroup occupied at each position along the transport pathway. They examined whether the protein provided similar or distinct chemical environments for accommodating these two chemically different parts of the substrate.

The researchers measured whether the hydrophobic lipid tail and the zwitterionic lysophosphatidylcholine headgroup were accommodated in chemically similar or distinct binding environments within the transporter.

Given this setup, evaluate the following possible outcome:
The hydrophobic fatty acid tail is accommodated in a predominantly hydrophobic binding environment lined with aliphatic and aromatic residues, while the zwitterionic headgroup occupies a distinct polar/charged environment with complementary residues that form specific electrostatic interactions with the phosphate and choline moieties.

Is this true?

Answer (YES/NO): YES